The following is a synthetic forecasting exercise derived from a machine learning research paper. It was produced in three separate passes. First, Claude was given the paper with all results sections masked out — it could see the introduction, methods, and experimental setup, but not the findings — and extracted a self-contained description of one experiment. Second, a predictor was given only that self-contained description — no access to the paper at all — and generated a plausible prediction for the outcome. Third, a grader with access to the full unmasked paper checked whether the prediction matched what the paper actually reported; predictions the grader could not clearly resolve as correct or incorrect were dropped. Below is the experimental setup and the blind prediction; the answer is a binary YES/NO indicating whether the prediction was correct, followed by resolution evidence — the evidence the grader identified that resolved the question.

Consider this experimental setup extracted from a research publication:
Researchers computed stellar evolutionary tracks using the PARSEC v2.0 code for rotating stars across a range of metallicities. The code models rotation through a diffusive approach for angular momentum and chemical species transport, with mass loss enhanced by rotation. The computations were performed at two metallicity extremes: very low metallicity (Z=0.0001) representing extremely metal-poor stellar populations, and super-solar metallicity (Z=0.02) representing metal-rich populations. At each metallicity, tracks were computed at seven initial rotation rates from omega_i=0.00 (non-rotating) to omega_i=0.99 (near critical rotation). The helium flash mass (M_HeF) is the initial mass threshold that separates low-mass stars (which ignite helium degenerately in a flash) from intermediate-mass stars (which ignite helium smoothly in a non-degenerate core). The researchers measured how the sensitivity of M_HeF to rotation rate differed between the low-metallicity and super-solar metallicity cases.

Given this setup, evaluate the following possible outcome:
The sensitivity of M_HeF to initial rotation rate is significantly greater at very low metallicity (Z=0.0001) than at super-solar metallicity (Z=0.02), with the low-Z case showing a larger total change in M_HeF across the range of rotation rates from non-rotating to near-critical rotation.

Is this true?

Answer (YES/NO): YES